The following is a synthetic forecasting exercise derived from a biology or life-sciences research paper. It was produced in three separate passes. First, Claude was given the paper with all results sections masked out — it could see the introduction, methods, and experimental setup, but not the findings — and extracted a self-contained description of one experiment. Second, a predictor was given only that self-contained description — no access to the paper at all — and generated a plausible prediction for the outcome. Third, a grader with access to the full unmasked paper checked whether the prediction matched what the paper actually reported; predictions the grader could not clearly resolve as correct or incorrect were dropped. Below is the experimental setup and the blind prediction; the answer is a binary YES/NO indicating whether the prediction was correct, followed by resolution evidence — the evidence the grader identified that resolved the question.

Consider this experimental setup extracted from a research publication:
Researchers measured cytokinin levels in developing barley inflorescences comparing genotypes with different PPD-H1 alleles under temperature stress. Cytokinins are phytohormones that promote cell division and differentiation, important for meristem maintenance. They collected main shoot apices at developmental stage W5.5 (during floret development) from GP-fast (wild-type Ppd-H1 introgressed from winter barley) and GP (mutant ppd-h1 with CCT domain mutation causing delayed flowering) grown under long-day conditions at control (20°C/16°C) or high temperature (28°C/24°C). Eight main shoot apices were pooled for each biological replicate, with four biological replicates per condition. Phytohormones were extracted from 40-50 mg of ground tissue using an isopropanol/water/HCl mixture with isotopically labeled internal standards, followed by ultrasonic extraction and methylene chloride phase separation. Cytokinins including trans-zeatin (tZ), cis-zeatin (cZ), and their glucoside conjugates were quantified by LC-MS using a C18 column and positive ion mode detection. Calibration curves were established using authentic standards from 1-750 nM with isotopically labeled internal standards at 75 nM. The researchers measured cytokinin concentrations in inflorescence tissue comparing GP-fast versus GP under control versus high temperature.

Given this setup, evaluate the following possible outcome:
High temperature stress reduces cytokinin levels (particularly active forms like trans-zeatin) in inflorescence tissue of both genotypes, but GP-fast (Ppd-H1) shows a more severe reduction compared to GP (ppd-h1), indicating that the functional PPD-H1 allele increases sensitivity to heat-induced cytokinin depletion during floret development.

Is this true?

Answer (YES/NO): NO